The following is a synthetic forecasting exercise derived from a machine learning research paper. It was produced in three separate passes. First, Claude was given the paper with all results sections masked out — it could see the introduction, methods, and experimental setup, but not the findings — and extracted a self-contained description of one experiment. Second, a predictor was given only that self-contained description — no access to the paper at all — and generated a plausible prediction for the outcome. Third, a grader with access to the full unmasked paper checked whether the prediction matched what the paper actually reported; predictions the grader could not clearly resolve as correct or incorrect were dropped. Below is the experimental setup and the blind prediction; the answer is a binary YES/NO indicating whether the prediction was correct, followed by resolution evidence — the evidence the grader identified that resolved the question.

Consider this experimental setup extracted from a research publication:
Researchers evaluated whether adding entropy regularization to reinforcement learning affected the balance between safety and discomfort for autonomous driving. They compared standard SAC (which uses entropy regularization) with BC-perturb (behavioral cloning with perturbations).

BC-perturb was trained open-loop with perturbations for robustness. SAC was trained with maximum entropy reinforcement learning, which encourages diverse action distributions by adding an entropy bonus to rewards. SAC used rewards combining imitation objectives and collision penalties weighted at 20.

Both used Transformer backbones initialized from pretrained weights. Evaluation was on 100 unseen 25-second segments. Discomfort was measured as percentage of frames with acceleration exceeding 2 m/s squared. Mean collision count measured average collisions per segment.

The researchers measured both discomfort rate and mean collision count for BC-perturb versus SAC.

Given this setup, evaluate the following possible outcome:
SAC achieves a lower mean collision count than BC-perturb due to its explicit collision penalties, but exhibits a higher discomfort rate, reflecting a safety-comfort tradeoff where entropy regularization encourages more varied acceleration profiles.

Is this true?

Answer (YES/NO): YES